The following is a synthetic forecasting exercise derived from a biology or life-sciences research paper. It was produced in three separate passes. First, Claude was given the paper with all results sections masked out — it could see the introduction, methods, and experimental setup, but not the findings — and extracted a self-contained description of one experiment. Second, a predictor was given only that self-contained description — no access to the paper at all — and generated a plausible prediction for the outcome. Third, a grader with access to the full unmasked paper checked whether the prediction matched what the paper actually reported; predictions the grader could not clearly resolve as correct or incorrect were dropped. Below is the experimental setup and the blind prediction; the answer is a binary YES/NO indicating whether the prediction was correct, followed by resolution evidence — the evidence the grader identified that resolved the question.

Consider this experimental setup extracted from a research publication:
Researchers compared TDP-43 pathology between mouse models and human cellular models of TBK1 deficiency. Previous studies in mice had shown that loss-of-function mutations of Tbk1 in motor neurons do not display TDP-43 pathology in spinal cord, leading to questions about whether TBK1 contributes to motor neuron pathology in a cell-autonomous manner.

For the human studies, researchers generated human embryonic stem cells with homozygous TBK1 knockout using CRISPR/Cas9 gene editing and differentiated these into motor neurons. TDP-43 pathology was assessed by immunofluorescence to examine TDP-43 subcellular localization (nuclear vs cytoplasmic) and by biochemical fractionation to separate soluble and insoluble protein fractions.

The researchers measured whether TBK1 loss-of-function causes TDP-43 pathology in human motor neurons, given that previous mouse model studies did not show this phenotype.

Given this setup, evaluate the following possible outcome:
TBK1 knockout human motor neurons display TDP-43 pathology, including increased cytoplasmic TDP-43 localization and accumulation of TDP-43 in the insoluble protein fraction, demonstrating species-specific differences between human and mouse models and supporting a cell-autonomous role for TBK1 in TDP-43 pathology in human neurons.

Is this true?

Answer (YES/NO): YES